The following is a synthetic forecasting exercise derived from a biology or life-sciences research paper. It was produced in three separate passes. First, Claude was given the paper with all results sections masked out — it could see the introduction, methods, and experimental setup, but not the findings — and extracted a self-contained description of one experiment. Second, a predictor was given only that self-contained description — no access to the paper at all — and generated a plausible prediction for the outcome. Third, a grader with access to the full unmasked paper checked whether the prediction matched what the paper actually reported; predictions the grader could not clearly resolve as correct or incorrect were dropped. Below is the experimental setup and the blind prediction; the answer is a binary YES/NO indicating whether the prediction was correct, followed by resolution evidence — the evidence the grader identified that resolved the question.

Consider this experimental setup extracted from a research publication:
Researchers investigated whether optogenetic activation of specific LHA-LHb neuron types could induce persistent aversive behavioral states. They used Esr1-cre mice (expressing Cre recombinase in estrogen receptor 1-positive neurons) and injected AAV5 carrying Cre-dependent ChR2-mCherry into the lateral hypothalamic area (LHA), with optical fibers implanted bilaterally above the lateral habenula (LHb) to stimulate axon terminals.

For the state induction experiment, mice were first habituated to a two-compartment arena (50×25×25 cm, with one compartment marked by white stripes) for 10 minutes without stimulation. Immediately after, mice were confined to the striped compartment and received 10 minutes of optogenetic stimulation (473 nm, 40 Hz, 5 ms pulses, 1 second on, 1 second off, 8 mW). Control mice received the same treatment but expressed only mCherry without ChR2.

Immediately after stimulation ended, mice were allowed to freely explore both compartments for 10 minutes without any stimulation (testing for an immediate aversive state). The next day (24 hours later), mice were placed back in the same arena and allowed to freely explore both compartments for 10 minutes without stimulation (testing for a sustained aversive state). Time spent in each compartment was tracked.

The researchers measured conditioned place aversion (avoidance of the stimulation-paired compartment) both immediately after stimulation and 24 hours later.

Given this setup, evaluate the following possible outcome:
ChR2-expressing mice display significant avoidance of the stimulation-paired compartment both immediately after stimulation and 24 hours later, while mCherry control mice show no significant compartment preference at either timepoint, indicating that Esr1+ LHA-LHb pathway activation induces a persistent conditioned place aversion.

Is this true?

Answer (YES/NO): YES